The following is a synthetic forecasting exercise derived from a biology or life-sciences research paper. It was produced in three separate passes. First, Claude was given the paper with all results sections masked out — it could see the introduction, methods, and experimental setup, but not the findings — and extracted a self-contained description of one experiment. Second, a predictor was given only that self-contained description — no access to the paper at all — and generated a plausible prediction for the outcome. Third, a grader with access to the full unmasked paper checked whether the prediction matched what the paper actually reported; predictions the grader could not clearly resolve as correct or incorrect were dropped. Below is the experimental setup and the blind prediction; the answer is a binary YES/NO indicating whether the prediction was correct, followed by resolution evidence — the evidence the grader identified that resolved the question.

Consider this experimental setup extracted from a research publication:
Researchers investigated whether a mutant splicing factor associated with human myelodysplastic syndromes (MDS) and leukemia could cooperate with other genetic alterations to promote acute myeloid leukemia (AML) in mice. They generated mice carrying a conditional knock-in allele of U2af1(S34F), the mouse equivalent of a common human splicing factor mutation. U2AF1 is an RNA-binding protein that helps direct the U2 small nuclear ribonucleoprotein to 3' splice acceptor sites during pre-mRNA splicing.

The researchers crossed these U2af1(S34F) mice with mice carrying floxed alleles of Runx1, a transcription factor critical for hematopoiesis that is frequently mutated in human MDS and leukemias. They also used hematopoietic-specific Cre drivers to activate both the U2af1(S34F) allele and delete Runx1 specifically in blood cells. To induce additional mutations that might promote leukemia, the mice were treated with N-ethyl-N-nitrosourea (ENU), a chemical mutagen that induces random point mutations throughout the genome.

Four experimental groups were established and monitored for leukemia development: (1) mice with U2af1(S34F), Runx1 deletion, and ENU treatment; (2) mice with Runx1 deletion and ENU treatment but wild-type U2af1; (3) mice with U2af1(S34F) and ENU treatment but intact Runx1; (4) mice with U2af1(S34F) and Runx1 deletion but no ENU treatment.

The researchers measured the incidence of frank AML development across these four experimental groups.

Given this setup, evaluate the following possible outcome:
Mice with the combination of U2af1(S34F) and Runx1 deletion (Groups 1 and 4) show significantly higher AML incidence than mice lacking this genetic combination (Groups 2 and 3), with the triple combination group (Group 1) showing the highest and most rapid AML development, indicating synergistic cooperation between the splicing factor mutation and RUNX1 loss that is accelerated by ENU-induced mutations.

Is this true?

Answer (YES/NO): NO